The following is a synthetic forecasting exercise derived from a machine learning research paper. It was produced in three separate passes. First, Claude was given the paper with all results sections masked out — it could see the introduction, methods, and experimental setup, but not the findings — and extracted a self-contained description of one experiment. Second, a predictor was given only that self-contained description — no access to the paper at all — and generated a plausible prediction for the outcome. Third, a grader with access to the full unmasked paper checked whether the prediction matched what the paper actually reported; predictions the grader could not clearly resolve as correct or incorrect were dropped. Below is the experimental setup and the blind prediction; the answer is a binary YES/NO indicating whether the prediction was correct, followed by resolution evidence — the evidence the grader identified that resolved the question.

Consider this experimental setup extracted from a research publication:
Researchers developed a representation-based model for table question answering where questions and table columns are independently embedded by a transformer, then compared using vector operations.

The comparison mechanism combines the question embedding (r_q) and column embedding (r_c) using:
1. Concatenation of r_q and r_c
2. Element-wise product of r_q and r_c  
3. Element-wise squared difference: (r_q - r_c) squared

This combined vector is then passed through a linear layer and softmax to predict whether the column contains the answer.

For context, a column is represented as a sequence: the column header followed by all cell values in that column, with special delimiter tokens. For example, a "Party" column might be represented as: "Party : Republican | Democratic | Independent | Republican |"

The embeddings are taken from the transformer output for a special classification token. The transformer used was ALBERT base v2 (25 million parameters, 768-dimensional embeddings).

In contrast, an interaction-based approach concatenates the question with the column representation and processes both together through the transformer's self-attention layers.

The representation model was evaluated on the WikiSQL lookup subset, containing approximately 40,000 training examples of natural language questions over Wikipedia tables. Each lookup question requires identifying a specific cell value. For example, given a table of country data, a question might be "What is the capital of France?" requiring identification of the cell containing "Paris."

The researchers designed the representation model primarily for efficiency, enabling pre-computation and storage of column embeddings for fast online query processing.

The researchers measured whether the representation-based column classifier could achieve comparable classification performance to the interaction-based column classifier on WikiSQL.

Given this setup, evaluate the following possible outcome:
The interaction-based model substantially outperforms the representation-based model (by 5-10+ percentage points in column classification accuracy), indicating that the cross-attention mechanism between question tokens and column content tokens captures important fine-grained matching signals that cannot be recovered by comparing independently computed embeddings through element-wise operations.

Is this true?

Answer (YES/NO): NO